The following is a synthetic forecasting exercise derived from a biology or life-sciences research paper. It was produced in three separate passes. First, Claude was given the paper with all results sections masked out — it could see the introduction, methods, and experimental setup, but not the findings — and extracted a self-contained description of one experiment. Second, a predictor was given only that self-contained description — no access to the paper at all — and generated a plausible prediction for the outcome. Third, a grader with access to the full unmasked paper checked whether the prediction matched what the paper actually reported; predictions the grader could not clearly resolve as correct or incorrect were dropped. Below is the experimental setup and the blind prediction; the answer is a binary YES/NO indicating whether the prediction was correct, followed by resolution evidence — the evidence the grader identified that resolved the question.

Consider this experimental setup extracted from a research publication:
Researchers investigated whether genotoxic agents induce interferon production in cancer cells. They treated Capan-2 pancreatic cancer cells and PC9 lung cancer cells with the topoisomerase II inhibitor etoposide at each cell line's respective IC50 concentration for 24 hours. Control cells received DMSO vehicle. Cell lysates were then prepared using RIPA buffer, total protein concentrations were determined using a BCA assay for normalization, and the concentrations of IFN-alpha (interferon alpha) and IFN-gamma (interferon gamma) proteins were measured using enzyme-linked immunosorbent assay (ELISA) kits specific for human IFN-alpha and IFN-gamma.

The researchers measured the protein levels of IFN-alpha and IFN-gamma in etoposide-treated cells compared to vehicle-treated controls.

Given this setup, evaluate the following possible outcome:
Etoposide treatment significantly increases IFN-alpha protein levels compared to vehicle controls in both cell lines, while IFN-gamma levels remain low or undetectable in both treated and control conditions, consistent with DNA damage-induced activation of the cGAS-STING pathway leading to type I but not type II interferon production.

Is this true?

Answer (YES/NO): NO